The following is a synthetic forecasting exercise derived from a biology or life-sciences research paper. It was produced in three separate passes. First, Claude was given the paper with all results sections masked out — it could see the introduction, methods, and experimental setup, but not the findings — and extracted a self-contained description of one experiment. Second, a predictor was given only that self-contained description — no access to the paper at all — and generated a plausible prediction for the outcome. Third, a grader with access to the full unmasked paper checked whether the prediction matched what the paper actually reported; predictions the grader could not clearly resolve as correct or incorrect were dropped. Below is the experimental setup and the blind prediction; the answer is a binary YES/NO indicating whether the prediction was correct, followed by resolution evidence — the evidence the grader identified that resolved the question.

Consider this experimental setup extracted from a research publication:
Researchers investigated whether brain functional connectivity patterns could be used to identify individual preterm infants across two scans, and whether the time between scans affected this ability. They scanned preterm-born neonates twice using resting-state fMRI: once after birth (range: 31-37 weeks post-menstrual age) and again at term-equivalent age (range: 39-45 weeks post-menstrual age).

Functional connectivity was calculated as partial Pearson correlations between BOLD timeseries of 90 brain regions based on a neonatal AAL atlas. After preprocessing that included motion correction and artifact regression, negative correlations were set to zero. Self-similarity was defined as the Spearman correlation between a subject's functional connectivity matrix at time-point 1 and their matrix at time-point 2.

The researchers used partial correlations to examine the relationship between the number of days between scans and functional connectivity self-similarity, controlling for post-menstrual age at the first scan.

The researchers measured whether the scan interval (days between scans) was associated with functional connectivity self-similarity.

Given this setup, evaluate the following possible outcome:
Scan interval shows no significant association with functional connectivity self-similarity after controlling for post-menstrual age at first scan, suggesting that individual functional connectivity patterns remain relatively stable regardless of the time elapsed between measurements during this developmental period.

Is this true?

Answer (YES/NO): NO